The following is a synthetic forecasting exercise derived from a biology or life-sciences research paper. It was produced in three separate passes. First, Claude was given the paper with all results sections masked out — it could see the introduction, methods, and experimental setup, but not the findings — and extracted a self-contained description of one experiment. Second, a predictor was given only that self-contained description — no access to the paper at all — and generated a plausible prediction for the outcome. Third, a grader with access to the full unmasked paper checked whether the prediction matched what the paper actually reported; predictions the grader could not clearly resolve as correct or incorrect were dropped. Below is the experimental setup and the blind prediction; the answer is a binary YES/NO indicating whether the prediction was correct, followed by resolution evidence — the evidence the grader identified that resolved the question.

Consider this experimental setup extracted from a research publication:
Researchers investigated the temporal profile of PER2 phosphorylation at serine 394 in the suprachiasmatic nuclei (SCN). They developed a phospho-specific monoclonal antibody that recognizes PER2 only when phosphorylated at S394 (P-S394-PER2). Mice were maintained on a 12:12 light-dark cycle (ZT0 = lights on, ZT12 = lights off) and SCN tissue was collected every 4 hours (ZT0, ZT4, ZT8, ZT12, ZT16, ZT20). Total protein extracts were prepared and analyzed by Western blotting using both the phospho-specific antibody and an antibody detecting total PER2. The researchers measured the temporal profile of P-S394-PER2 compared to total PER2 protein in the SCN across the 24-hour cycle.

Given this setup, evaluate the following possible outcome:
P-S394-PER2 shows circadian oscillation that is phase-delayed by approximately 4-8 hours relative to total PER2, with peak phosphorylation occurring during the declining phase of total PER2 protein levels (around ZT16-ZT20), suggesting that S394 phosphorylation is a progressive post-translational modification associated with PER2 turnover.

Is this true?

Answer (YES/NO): NO